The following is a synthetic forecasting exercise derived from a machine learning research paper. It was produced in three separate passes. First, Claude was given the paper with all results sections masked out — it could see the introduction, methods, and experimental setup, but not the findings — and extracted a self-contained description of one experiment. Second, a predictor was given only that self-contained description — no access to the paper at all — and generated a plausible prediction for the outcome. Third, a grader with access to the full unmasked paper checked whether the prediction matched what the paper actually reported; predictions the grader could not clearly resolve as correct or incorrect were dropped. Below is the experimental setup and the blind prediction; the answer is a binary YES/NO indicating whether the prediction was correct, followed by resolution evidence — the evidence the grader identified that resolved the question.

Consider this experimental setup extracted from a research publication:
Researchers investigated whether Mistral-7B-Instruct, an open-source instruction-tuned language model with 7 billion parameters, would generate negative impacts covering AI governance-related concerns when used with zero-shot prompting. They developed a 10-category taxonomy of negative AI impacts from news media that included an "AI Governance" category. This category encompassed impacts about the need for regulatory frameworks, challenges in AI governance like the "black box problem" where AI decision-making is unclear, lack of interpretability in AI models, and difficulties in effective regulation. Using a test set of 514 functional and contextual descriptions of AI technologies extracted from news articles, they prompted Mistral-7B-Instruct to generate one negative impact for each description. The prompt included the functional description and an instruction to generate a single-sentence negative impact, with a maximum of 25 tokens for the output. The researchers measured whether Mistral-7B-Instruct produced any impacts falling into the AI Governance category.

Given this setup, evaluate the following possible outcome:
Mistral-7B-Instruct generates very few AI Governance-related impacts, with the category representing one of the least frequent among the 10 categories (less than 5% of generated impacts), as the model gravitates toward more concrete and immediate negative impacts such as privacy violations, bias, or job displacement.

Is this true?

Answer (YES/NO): NO